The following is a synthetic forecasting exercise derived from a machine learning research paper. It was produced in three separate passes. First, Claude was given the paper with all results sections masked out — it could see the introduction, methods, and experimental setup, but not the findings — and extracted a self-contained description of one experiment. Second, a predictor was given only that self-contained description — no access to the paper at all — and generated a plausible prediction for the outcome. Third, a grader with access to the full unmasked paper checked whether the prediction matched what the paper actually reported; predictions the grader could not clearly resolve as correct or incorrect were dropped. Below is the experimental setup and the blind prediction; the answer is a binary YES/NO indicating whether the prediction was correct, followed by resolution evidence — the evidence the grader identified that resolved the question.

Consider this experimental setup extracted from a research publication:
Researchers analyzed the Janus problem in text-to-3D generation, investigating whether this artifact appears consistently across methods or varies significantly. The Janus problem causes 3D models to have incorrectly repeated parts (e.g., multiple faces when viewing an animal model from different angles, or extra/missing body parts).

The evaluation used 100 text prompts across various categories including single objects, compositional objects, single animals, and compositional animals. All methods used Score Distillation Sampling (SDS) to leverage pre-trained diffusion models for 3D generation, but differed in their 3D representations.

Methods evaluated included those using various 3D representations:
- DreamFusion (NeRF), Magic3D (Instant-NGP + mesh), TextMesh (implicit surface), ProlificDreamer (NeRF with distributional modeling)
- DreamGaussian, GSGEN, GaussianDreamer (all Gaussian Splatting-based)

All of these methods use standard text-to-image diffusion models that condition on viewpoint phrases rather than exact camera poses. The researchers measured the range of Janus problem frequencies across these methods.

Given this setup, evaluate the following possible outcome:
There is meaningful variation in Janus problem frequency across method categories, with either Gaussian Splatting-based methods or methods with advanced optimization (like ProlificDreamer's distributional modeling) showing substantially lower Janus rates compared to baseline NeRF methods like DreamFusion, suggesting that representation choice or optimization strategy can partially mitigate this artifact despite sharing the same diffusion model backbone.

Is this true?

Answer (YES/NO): NO